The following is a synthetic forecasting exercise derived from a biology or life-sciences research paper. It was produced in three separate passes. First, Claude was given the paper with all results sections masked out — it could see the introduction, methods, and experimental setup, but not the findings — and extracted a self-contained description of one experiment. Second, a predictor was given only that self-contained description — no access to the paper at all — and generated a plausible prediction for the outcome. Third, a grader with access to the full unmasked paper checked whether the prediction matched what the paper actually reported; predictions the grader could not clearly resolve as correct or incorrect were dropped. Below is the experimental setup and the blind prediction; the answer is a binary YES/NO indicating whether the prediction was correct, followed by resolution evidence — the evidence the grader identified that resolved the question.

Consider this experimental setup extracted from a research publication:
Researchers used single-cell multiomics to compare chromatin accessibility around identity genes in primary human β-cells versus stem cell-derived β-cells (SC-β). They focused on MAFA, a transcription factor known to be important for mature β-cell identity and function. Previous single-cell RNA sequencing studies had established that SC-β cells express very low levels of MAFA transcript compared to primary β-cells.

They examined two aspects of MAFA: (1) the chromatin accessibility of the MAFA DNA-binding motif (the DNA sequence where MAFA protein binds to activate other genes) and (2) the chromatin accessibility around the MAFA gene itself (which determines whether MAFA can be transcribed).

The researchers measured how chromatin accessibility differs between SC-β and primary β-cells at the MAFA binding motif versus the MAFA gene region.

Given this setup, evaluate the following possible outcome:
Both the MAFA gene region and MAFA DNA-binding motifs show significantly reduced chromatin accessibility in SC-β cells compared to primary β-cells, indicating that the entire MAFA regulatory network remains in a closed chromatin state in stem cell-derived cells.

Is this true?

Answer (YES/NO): NO